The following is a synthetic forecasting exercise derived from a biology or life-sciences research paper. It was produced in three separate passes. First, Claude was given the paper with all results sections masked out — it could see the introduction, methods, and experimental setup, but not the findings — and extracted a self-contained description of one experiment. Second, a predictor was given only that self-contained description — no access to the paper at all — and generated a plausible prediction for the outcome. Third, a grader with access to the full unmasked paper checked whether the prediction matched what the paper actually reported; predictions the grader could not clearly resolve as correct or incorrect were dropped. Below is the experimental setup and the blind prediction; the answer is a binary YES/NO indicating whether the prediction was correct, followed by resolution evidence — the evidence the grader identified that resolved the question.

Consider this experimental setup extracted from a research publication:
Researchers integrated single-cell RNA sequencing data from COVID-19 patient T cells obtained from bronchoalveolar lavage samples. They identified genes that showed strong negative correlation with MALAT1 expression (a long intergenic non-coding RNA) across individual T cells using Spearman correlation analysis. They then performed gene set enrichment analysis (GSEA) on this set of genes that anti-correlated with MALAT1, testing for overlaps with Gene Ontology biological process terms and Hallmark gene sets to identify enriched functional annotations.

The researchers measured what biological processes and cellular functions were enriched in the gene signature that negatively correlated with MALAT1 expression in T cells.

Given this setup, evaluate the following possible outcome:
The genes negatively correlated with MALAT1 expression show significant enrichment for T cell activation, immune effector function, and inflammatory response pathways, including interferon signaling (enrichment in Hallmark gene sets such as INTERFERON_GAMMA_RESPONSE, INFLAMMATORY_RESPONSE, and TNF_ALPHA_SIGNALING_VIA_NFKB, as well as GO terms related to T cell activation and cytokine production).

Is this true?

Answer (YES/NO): NO